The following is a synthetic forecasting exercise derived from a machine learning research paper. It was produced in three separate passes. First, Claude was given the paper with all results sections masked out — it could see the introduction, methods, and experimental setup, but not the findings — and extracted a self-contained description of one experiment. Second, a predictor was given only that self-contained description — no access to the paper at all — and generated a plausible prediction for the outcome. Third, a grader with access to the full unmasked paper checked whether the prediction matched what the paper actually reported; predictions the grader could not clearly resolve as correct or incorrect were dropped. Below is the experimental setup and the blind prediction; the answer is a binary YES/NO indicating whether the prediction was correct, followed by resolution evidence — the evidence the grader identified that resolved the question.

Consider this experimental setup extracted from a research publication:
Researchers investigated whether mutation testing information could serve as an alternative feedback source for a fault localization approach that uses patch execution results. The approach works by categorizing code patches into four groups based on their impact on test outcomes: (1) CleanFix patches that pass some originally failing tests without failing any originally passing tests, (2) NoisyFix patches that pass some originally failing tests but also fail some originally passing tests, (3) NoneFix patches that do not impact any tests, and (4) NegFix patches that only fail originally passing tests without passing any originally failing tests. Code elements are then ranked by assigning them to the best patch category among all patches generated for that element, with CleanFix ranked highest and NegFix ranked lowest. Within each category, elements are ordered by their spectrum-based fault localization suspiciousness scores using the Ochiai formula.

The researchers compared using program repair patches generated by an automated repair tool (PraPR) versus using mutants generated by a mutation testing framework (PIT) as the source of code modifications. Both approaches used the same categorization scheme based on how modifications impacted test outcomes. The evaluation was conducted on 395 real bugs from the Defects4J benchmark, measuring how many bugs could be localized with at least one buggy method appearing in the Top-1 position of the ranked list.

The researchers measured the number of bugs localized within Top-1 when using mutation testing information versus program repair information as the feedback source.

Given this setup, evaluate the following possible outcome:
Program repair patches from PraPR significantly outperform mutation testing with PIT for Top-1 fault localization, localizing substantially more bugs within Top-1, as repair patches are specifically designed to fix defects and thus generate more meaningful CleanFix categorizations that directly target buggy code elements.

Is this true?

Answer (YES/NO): NO